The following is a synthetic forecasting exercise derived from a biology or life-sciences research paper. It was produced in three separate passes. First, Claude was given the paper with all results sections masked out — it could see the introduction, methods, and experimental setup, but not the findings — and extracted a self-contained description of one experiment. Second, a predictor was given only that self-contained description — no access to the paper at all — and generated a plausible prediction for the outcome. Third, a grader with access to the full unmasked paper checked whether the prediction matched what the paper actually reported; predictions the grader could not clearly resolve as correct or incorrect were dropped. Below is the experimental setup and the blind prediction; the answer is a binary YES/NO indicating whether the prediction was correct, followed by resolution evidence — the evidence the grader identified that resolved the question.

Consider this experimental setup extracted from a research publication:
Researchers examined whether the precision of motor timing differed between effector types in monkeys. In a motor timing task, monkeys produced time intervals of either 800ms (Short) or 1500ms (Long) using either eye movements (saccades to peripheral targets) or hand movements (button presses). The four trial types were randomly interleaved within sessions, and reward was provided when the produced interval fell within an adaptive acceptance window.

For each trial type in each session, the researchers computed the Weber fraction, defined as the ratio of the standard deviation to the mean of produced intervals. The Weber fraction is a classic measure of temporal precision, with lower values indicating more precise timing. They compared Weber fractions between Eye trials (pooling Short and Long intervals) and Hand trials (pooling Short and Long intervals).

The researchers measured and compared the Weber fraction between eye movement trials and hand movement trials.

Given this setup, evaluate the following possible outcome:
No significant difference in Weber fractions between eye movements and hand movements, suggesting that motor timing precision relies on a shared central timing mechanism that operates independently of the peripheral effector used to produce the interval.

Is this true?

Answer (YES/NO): NO